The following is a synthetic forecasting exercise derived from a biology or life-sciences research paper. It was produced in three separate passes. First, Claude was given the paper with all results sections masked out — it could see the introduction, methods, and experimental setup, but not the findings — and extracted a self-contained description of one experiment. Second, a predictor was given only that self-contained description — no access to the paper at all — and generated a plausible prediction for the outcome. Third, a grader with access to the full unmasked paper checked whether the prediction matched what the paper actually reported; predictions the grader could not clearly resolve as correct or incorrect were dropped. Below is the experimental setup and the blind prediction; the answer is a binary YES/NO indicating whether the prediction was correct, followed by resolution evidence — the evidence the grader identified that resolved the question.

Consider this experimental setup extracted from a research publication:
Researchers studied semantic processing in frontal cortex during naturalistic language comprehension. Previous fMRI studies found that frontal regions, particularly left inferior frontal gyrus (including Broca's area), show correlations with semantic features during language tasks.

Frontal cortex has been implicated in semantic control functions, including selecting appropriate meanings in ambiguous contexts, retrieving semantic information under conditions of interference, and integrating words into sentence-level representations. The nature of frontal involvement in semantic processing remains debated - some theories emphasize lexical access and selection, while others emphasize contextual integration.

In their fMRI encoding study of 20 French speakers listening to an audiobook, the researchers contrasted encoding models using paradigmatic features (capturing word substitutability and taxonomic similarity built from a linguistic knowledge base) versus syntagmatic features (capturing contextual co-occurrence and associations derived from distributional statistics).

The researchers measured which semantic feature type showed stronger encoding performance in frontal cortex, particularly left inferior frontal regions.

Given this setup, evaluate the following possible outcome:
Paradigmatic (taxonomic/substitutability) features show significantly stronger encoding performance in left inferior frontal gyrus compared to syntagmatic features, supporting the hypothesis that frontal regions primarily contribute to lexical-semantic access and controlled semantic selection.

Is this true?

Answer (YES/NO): NO